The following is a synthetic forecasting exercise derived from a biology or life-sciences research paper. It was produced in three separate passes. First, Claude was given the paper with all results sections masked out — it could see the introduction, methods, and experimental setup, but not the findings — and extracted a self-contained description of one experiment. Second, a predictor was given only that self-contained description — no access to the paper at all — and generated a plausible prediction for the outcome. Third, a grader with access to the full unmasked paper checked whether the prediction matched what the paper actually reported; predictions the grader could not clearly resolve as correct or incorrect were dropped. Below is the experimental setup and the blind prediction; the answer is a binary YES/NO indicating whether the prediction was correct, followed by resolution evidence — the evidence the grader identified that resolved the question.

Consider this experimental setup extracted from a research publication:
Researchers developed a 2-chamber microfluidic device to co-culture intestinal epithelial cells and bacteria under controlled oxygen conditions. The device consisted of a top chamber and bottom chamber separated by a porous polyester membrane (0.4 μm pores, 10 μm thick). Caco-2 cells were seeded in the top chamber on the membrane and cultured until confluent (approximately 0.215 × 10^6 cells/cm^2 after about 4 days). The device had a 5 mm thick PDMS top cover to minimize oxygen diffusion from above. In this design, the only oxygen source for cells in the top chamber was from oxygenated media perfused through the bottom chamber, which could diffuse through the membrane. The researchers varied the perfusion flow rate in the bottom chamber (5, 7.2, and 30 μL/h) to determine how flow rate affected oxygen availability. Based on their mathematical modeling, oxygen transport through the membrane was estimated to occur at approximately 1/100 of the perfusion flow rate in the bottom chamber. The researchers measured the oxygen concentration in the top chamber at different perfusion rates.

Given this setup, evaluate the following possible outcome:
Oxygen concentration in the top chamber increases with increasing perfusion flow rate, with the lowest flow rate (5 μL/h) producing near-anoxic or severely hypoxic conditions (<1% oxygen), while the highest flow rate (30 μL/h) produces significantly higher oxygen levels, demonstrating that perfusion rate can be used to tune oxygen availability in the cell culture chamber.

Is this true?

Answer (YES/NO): YES